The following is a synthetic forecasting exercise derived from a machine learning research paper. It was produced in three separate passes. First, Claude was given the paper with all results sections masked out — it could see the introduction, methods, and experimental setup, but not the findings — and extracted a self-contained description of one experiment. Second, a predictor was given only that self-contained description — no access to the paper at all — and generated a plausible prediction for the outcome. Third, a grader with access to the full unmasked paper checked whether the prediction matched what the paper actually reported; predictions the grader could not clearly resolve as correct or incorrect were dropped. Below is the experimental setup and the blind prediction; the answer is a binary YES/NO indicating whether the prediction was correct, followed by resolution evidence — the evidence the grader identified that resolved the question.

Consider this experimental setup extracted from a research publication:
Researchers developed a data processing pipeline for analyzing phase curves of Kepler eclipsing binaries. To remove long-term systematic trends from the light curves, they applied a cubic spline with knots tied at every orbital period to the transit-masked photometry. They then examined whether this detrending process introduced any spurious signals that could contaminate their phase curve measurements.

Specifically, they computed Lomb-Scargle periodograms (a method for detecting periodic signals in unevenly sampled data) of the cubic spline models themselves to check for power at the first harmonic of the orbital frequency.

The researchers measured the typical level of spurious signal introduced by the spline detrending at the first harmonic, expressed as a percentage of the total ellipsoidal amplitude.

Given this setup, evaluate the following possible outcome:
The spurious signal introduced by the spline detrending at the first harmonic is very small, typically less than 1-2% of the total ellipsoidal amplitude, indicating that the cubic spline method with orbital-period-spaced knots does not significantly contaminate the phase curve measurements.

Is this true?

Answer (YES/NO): NO